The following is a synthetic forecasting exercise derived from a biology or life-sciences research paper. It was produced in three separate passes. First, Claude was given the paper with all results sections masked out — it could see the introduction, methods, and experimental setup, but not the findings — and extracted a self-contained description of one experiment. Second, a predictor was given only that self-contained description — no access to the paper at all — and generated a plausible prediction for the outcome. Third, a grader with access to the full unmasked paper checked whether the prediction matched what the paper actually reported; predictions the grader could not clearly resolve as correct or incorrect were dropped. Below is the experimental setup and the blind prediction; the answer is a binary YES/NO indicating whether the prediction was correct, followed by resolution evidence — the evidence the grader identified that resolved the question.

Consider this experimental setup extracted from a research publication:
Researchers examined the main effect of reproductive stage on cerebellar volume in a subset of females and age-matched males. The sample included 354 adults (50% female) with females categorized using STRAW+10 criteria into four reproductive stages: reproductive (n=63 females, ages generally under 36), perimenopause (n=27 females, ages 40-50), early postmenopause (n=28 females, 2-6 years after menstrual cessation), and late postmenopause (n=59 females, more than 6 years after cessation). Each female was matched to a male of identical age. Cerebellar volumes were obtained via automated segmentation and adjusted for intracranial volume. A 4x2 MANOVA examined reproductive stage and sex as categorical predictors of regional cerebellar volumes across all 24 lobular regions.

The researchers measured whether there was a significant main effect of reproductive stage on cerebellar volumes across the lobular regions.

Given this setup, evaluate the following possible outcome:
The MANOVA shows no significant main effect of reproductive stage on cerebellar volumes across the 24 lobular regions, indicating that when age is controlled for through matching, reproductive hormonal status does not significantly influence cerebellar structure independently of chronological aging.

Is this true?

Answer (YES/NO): YES